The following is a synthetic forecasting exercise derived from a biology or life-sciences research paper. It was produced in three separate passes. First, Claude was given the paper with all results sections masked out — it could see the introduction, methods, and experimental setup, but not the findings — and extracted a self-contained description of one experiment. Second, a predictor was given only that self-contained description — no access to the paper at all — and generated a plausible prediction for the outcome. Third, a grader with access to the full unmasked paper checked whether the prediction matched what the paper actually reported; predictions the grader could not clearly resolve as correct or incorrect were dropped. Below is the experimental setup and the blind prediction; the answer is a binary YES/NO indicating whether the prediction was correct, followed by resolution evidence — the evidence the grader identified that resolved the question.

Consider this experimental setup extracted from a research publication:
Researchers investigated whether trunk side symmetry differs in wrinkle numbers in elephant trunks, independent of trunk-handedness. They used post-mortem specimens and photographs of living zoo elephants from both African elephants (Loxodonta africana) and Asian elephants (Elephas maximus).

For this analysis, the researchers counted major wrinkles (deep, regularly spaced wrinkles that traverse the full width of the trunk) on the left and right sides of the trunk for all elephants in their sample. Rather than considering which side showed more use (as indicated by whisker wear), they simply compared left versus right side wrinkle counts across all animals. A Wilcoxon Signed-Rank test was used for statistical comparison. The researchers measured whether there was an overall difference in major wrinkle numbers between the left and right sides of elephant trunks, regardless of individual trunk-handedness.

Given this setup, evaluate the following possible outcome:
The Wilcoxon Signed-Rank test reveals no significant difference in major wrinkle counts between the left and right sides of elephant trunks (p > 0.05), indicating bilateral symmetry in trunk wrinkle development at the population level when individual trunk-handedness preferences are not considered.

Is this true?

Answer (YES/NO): YES